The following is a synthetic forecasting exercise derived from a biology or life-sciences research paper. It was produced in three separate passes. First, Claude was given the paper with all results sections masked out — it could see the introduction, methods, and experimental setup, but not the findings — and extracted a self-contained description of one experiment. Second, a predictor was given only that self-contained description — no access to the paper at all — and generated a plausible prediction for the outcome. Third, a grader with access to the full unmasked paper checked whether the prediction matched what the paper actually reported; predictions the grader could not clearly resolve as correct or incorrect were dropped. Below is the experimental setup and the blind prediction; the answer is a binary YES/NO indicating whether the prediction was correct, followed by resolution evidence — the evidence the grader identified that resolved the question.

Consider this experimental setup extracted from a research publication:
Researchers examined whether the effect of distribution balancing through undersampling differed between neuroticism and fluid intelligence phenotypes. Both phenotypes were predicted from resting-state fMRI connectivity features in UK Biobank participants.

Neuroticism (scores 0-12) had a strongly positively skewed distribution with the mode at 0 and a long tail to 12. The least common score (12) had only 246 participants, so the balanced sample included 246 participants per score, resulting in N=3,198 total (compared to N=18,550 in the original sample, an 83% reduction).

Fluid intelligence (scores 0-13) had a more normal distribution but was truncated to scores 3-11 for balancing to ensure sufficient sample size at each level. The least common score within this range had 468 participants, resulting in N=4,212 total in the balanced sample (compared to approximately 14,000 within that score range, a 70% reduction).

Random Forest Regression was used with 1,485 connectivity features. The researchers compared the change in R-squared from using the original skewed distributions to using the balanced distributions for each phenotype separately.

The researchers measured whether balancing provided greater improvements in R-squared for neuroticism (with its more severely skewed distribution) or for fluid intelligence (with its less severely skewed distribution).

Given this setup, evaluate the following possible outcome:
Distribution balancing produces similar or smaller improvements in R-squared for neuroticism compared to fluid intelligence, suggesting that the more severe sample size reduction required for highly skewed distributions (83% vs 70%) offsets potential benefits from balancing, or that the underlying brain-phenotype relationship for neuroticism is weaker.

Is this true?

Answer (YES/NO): YES